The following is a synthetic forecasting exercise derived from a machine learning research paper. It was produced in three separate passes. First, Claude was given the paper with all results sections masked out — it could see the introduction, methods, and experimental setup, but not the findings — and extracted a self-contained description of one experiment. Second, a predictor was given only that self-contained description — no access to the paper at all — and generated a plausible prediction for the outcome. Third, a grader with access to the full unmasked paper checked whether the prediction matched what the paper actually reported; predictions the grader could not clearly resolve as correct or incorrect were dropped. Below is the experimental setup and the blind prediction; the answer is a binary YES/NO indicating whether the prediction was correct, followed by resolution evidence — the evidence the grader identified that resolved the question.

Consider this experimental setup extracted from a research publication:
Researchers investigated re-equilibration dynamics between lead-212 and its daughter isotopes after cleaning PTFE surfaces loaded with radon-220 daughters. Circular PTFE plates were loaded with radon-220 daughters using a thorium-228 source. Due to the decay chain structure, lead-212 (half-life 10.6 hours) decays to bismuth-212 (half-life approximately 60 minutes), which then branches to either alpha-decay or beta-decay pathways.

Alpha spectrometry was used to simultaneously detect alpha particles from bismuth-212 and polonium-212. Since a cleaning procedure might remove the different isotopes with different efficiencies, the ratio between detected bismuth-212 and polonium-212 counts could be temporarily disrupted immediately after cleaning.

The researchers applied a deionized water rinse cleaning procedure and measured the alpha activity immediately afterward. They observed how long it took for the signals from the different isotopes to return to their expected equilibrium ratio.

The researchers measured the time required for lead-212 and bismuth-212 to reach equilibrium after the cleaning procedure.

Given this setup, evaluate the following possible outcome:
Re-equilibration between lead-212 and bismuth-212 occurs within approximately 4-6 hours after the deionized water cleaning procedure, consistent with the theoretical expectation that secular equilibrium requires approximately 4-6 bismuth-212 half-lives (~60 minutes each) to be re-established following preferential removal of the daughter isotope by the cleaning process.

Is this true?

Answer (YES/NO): NO